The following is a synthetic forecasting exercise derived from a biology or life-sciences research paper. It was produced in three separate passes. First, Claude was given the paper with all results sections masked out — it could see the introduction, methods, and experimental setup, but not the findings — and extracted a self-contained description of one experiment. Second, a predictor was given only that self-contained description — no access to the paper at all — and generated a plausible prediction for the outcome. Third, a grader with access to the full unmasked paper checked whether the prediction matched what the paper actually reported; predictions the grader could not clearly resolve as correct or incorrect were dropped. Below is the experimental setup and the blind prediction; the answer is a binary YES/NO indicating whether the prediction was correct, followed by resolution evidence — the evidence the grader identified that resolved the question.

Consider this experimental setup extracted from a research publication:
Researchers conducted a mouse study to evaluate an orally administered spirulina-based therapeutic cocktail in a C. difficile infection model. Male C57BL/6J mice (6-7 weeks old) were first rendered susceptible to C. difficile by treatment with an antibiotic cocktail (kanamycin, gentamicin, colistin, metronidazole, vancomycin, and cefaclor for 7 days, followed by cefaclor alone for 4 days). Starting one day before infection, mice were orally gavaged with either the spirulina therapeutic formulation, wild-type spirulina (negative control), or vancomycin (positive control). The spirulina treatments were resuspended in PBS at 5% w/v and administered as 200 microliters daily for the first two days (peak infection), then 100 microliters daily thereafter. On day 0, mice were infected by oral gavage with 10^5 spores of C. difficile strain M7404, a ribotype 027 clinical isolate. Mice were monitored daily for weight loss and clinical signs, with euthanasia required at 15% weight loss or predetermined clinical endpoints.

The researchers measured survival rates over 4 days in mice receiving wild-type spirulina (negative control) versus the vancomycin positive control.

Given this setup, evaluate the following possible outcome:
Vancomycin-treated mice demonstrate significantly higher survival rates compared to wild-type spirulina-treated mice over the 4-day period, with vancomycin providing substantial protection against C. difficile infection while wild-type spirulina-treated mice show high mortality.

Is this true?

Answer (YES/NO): YES